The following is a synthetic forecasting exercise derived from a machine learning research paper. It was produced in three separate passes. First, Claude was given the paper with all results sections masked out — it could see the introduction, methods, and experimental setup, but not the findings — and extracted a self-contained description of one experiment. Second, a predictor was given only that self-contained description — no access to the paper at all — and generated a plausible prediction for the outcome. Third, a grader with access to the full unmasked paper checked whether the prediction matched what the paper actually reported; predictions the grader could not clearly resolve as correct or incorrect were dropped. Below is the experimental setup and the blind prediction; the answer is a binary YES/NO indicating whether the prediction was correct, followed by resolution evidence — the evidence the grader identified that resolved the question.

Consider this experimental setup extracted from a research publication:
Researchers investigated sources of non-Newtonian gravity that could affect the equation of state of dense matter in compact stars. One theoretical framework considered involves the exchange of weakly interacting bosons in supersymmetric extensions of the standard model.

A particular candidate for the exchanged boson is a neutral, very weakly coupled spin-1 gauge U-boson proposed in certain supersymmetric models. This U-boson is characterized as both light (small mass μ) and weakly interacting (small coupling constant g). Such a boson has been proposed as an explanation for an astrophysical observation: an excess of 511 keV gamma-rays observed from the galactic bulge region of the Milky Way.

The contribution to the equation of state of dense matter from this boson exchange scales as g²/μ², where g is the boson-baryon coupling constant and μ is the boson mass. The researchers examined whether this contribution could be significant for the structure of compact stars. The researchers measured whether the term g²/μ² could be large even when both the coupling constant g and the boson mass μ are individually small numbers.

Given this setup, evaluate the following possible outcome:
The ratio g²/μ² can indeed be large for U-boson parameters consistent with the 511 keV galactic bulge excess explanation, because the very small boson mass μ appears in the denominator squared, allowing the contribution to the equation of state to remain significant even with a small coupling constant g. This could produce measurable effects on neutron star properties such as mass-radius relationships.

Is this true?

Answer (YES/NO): YES